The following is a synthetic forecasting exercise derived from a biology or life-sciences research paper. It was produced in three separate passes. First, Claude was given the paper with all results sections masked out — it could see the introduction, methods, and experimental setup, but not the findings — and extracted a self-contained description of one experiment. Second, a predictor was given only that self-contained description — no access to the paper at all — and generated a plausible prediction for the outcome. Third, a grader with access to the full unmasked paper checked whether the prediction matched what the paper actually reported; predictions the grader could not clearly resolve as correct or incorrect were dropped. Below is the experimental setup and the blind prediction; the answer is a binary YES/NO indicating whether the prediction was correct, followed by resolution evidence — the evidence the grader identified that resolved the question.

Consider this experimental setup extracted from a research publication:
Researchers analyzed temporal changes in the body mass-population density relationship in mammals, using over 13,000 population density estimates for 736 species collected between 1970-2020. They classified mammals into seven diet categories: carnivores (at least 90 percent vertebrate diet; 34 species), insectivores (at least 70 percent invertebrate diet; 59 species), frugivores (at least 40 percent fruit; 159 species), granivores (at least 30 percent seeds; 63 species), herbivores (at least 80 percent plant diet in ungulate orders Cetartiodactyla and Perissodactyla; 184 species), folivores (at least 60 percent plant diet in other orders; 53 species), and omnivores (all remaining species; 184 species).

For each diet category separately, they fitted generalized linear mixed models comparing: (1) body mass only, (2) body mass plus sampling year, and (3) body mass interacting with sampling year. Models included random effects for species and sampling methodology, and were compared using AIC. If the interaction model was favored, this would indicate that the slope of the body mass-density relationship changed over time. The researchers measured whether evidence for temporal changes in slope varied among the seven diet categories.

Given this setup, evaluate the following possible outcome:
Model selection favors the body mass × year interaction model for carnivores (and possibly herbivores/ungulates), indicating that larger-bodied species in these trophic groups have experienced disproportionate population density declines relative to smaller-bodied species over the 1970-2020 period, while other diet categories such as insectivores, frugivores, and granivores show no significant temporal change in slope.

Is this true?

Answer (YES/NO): NO